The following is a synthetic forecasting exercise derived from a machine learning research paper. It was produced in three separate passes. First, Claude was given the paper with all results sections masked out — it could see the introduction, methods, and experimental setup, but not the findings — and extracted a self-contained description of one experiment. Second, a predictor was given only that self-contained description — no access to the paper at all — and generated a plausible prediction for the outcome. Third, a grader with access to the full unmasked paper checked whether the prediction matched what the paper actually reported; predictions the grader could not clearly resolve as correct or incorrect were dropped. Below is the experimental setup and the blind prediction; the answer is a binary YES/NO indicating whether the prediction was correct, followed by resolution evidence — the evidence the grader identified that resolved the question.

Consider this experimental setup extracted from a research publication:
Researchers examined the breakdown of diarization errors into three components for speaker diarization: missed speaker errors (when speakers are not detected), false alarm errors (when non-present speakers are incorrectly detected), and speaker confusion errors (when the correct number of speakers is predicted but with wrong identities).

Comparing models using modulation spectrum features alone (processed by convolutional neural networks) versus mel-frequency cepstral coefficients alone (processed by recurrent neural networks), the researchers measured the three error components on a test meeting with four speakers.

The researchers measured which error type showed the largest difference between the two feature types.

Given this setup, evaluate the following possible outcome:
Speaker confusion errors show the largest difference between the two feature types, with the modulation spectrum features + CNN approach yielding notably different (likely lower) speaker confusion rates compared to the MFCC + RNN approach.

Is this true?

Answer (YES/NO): NO